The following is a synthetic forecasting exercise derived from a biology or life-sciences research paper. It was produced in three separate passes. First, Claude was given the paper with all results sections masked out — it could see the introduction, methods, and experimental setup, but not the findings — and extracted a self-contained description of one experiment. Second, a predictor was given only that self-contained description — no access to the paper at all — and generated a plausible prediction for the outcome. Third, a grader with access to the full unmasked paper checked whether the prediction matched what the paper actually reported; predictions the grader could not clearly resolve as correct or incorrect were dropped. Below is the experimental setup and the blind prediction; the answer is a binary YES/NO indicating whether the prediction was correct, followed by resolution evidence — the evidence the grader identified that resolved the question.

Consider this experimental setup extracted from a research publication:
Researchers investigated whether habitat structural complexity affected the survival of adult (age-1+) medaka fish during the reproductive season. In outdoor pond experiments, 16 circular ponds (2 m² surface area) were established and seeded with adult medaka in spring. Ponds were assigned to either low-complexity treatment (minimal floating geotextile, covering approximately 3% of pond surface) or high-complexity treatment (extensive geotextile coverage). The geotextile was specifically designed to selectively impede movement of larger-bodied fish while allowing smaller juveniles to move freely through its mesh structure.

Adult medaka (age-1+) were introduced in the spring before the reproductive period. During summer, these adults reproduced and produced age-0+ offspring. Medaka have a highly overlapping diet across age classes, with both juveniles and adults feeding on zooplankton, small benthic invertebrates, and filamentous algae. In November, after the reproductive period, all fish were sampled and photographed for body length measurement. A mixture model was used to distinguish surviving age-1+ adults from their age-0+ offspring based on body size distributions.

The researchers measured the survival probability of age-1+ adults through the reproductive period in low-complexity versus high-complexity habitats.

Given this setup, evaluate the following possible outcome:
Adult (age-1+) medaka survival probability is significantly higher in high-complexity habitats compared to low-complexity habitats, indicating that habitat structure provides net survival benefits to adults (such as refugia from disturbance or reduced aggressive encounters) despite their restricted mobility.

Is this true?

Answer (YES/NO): NO